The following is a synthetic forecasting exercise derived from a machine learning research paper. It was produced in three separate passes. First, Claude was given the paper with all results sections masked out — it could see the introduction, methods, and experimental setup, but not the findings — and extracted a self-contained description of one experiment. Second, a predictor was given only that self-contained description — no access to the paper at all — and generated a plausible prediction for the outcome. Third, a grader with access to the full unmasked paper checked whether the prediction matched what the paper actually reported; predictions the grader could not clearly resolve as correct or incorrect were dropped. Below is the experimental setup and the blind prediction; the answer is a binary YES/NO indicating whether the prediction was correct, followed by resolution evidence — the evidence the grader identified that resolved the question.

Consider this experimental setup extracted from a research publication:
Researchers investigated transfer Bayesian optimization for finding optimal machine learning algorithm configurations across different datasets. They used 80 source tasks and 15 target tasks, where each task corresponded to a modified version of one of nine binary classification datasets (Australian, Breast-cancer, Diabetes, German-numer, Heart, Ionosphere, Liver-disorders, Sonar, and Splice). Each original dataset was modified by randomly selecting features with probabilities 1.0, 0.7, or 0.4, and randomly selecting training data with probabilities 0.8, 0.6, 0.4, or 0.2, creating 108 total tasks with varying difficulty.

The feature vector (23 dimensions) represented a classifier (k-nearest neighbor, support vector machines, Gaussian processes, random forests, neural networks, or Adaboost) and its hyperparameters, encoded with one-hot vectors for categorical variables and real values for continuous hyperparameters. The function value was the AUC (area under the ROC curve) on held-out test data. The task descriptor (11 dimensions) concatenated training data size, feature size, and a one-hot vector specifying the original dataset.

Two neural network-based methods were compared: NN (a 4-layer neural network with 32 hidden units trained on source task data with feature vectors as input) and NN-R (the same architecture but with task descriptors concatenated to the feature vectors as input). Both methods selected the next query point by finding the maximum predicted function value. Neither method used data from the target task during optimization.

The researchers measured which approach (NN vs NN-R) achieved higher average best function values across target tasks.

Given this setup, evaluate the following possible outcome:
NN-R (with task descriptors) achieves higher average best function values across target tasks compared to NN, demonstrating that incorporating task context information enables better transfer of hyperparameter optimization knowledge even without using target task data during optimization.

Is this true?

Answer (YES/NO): NO